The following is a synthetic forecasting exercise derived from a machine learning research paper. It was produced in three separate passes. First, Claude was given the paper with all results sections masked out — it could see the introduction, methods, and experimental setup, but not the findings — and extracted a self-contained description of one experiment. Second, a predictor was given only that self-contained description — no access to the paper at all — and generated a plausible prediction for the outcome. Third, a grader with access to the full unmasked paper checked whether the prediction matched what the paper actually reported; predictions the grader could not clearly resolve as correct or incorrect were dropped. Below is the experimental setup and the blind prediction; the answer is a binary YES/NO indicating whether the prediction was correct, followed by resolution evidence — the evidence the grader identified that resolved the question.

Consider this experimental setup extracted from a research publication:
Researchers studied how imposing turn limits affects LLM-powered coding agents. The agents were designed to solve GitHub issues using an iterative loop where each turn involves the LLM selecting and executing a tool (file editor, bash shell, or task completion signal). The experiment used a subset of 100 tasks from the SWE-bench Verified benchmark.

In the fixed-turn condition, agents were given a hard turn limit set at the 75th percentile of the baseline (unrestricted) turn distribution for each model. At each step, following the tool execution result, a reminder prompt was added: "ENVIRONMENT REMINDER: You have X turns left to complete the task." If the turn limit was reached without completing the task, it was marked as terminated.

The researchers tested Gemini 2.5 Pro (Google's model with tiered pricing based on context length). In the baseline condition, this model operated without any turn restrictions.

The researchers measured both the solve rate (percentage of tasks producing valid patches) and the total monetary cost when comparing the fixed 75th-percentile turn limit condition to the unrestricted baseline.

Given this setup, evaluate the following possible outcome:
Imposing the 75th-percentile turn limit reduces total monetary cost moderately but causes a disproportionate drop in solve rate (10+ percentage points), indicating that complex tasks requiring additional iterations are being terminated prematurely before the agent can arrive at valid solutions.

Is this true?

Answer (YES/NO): NO